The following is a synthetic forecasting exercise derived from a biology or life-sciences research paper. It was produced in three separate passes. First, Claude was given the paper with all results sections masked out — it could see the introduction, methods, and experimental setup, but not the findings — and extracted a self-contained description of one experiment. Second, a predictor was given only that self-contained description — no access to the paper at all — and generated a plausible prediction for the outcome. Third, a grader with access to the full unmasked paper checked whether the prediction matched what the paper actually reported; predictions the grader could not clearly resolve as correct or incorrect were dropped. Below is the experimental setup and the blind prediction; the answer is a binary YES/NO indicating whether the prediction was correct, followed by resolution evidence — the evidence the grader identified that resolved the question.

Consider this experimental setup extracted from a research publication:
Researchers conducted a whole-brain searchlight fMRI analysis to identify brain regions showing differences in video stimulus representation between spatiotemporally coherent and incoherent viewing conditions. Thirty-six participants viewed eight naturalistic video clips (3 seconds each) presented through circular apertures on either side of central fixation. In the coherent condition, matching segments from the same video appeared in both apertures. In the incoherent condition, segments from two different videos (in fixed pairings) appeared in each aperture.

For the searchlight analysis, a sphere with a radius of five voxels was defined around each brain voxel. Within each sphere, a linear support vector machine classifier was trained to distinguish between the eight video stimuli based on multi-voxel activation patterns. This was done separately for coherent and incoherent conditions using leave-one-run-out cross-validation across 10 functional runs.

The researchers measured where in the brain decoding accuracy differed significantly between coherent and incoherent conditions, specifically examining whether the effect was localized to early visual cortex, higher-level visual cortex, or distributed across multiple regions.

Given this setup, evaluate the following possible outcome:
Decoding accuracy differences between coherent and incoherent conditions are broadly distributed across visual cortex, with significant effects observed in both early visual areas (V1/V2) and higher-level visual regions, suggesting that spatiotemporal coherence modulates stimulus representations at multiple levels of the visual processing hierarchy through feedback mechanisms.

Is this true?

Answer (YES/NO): NO